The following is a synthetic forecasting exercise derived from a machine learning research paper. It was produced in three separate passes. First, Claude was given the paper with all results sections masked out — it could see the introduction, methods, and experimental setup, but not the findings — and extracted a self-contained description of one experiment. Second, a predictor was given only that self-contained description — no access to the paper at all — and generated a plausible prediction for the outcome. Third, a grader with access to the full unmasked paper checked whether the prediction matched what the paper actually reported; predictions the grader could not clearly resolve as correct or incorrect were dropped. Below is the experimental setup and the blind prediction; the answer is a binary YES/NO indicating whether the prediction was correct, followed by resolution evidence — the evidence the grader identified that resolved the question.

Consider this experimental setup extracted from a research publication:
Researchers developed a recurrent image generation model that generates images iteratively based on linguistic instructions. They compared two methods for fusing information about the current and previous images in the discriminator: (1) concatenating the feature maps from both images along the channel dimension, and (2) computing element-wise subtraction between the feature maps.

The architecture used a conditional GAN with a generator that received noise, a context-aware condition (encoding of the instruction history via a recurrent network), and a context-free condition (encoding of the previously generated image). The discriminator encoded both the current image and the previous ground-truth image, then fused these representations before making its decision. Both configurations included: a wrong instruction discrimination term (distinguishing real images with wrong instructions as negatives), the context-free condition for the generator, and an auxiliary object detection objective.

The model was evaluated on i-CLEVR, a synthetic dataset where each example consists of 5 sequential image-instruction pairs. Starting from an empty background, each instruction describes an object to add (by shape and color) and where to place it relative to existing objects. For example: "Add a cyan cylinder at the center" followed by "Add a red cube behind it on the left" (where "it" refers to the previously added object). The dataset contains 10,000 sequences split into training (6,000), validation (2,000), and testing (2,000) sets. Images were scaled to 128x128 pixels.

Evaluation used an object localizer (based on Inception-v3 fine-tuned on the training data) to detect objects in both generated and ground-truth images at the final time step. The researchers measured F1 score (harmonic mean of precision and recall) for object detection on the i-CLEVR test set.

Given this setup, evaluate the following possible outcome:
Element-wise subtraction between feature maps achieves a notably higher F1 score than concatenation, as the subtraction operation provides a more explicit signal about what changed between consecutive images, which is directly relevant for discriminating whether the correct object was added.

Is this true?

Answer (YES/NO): YES